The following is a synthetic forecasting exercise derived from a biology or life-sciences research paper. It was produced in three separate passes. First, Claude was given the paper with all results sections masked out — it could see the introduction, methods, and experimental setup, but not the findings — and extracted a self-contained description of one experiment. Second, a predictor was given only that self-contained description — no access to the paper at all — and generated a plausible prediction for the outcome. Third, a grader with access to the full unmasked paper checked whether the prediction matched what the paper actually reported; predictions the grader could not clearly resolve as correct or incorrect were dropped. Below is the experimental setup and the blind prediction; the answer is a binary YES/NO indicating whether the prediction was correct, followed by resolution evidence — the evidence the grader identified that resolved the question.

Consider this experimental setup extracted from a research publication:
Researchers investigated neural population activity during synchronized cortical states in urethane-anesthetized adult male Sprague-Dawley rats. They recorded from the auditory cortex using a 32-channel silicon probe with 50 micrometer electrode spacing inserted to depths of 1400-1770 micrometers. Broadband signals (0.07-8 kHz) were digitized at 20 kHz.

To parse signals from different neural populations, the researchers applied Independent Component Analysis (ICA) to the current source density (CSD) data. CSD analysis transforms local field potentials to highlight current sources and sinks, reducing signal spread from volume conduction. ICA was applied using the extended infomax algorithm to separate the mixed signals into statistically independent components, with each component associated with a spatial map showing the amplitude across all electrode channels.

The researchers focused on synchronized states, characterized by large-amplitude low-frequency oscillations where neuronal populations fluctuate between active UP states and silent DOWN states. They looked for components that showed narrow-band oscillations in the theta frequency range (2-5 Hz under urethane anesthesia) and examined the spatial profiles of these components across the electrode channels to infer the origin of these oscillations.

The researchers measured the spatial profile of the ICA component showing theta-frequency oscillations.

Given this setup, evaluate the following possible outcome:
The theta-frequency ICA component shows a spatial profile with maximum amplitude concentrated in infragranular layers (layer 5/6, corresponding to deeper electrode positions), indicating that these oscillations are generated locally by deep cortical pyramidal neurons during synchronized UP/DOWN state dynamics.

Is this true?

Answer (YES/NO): NO